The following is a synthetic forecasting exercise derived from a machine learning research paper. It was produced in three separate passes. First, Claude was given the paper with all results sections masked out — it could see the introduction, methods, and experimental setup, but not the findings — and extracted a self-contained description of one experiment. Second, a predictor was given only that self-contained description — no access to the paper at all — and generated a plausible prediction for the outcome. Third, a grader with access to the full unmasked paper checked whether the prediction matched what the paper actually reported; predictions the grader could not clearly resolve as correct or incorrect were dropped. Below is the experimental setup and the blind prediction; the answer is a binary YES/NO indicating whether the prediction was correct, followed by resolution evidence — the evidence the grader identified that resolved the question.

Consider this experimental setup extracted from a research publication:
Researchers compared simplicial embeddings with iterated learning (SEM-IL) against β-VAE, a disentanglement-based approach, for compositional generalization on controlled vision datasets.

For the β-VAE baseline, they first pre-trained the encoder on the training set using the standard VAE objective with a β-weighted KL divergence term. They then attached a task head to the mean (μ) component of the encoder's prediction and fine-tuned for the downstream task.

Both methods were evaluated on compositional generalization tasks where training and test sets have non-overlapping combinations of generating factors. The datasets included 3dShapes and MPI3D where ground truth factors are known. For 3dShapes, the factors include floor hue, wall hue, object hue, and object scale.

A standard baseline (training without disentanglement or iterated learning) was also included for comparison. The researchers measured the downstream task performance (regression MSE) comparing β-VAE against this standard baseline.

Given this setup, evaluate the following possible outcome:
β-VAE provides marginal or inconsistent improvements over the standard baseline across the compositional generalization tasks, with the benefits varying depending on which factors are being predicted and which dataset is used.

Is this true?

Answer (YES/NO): NO